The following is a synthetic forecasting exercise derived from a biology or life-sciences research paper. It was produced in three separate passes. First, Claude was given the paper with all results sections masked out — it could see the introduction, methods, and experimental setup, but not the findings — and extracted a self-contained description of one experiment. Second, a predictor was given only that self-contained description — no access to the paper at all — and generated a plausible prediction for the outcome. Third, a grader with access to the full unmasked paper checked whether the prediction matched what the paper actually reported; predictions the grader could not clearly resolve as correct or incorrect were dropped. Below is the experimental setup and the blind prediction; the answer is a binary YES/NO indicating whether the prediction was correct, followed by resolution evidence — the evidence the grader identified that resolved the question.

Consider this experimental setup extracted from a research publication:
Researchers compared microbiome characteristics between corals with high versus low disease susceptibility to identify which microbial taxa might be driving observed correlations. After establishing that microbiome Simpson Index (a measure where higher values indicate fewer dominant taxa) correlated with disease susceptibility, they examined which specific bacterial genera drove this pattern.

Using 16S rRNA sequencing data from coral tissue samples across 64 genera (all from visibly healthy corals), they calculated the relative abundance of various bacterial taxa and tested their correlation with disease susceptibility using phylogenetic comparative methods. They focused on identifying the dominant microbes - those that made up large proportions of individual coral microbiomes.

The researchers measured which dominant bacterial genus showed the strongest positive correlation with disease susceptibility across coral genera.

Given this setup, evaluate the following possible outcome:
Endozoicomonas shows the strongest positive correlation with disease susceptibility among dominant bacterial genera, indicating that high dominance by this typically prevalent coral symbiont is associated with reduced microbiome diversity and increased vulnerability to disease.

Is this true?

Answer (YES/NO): YES